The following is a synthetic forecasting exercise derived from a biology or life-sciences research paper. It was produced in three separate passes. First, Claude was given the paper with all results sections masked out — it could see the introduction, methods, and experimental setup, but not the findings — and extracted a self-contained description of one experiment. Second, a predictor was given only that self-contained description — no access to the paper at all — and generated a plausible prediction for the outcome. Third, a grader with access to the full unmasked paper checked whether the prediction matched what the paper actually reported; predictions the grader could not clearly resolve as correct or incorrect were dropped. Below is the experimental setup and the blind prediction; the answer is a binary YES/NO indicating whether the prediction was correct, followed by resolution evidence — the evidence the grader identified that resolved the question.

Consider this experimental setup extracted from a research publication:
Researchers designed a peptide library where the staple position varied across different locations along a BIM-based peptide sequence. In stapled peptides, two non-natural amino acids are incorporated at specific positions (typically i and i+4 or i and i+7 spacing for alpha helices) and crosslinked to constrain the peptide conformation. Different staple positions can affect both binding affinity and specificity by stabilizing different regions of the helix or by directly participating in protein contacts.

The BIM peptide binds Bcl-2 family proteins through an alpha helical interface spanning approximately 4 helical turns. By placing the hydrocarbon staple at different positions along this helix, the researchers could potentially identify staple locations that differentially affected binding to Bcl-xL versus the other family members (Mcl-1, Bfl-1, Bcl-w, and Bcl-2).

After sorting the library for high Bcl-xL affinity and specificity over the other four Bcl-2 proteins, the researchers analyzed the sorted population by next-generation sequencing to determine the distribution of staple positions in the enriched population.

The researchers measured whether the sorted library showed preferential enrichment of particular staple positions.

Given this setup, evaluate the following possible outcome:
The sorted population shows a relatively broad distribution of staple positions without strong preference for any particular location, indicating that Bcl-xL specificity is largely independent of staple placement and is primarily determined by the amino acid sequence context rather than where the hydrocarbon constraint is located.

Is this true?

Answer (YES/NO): NO